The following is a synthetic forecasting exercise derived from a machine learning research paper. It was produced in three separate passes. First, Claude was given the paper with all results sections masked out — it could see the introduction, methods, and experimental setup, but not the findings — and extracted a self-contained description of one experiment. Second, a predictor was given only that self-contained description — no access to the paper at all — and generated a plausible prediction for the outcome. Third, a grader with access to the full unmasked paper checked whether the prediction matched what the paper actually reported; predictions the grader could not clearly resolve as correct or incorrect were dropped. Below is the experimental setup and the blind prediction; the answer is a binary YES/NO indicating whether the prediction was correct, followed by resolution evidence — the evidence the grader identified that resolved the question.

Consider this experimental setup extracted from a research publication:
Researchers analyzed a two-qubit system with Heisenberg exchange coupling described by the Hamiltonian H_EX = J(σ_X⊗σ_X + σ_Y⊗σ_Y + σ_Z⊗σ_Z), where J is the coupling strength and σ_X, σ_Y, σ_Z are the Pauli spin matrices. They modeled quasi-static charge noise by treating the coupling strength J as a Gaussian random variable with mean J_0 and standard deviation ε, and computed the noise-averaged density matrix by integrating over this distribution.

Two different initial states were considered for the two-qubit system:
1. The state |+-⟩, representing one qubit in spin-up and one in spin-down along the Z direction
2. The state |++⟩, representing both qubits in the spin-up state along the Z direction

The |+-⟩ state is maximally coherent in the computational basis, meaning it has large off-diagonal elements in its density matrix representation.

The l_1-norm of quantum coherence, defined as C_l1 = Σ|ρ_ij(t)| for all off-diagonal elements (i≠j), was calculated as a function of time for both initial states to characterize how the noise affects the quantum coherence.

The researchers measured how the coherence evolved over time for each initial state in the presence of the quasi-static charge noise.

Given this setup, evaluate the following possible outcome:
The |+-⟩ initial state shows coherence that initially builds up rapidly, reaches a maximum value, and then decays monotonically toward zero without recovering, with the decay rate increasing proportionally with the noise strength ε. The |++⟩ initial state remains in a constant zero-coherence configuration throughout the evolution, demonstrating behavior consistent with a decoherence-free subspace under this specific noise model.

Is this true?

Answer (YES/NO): NO